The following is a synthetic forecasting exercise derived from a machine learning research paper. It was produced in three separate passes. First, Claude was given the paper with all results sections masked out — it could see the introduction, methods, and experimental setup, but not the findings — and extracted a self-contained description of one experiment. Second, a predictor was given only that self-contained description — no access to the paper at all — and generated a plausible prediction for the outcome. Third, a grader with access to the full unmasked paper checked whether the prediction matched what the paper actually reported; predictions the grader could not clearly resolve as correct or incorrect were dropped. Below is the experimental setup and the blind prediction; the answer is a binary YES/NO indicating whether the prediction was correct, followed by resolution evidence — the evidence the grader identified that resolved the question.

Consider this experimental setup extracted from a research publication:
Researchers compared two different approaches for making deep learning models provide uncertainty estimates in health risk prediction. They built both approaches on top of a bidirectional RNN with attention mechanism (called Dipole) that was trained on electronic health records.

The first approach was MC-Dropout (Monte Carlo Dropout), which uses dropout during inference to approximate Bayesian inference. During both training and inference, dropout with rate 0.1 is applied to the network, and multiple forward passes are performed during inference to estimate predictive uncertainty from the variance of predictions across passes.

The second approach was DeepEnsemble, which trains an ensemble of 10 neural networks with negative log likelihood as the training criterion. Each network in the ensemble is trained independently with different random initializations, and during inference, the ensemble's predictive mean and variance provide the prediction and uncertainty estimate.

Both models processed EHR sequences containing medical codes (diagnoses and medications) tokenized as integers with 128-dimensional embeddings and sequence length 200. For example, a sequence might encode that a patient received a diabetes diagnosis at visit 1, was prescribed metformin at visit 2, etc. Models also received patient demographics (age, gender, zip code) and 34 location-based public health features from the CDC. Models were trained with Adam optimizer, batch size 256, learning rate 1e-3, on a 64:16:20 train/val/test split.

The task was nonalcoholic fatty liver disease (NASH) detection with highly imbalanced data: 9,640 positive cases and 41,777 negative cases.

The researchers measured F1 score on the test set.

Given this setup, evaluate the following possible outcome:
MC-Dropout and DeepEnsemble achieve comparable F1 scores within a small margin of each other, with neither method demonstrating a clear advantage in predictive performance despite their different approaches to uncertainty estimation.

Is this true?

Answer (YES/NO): YES